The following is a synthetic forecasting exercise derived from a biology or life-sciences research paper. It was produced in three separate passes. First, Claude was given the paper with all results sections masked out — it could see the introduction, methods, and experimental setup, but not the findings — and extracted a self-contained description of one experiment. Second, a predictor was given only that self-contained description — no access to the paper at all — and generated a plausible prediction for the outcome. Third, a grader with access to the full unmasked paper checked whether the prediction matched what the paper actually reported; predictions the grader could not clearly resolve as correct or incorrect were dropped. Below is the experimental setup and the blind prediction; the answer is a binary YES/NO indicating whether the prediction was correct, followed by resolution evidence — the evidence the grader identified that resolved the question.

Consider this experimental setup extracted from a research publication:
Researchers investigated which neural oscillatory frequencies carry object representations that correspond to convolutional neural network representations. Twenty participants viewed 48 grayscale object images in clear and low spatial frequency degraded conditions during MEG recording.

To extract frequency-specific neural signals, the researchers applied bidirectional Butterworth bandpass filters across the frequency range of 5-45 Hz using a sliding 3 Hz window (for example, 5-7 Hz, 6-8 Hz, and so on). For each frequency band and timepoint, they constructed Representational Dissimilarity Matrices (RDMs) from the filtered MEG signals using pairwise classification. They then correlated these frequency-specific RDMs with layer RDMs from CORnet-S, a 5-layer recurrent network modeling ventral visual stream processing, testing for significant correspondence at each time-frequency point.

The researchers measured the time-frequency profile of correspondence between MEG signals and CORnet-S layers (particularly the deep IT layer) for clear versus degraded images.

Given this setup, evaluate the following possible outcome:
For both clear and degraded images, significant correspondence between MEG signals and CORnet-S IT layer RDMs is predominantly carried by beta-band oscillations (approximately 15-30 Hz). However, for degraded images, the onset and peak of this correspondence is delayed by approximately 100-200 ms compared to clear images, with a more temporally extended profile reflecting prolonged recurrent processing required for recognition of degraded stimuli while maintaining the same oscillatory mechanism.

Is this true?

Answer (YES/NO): NO